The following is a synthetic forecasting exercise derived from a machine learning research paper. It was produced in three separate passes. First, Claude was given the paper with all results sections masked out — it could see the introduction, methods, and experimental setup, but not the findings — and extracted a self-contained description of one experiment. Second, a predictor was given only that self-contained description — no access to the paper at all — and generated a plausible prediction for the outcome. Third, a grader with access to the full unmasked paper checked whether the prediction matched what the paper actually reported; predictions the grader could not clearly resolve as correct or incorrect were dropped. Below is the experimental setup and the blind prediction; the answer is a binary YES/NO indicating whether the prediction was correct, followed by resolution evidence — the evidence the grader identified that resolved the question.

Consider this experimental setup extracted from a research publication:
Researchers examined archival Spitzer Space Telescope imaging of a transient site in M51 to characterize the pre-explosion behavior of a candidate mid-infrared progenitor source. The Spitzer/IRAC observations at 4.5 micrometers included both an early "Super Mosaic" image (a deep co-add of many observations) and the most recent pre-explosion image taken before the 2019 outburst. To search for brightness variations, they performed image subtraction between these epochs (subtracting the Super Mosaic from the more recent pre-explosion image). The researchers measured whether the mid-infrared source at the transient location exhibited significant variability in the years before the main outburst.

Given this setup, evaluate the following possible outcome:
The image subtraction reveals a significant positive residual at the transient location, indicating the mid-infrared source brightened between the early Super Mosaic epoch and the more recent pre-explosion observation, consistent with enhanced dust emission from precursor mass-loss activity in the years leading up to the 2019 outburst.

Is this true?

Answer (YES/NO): YES